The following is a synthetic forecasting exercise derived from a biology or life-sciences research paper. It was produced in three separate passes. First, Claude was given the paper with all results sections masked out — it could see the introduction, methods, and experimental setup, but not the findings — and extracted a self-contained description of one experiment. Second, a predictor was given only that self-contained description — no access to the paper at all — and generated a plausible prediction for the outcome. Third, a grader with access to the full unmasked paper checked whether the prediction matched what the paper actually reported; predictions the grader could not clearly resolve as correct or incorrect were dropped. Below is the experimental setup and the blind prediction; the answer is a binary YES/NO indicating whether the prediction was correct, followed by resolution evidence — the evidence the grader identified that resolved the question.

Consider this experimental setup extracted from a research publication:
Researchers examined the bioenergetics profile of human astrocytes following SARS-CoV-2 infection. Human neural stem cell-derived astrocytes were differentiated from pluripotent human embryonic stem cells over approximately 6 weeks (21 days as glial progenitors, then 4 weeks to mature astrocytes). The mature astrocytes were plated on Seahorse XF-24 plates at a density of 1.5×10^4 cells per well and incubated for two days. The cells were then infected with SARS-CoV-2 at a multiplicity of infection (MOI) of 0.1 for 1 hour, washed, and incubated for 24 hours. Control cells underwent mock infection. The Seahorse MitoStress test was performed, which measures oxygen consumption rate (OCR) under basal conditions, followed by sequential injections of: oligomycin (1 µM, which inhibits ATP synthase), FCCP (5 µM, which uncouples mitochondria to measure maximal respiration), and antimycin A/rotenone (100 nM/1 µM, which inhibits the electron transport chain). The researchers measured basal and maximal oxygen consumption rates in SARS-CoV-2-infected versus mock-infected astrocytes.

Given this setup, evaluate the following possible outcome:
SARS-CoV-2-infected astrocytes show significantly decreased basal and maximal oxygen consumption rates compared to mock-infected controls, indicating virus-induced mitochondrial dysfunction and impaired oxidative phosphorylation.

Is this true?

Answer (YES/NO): NO